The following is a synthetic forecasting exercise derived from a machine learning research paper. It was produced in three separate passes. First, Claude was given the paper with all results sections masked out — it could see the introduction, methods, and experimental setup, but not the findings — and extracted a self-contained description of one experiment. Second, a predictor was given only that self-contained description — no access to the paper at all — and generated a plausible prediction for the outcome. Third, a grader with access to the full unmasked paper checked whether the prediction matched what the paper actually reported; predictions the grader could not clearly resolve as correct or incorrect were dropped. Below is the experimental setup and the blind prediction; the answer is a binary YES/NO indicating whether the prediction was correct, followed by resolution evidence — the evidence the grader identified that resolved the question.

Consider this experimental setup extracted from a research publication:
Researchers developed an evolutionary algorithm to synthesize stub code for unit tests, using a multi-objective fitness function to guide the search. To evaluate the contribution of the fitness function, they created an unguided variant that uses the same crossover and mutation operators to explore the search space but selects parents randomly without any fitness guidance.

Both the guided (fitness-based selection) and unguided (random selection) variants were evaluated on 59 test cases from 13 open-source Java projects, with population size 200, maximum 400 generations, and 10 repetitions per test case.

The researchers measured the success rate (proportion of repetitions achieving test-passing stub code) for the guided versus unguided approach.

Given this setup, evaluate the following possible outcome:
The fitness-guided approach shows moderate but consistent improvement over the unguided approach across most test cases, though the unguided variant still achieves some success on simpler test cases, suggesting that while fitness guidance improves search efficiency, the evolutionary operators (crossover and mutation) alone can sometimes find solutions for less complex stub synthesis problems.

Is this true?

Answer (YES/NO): YES